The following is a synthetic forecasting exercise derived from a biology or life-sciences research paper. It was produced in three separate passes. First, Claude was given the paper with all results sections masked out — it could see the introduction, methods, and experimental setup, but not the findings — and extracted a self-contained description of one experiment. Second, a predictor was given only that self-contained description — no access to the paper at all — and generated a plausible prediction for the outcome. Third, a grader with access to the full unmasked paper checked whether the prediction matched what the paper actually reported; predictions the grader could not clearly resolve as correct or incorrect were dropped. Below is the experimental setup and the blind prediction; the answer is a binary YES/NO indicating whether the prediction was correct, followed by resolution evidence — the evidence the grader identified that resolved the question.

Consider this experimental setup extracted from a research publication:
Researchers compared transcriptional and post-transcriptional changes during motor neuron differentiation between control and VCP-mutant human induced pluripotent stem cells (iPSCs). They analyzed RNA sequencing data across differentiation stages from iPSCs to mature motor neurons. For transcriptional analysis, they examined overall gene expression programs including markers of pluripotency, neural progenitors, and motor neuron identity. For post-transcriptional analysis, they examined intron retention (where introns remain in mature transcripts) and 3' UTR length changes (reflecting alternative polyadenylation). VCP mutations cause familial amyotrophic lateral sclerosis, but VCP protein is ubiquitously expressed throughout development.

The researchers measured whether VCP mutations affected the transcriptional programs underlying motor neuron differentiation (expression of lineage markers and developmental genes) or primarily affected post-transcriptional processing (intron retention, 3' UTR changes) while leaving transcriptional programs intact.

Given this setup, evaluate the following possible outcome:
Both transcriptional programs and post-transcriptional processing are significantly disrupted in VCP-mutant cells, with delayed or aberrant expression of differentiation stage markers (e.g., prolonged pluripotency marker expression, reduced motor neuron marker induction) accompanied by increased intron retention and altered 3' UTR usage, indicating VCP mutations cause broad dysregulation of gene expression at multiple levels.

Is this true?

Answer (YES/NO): NO